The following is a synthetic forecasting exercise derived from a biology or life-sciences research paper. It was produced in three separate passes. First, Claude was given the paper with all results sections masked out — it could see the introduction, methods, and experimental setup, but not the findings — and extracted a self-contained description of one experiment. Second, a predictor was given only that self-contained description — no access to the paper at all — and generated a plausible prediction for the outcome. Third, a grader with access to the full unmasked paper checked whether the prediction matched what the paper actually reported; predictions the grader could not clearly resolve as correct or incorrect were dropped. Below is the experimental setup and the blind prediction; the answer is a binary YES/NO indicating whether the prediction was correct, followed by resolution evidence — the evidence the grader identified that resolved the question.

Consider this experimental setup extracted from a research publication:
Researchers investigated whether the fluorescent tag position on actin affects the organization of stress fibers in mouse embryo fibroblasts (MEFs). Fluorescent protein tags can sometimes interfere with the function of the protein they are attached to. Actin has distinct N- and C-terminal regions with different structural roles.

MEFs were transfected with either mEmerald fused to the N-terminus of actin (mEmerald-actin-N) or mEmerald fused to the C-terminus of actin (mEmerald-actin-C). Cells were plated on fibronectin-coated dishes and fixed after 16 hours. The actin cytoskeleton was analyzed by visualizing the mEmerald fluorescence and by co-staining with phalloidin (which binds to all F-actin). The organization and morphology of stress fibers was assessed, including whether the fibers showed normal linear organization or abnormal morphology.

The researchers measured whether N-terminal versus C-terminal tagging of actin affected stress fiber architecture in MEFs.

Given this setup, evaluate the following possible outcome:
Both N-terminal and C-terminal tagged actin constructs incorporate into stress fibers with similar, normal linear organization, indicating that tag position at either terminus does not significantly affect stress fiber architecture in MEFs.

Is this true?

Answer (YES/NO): NO